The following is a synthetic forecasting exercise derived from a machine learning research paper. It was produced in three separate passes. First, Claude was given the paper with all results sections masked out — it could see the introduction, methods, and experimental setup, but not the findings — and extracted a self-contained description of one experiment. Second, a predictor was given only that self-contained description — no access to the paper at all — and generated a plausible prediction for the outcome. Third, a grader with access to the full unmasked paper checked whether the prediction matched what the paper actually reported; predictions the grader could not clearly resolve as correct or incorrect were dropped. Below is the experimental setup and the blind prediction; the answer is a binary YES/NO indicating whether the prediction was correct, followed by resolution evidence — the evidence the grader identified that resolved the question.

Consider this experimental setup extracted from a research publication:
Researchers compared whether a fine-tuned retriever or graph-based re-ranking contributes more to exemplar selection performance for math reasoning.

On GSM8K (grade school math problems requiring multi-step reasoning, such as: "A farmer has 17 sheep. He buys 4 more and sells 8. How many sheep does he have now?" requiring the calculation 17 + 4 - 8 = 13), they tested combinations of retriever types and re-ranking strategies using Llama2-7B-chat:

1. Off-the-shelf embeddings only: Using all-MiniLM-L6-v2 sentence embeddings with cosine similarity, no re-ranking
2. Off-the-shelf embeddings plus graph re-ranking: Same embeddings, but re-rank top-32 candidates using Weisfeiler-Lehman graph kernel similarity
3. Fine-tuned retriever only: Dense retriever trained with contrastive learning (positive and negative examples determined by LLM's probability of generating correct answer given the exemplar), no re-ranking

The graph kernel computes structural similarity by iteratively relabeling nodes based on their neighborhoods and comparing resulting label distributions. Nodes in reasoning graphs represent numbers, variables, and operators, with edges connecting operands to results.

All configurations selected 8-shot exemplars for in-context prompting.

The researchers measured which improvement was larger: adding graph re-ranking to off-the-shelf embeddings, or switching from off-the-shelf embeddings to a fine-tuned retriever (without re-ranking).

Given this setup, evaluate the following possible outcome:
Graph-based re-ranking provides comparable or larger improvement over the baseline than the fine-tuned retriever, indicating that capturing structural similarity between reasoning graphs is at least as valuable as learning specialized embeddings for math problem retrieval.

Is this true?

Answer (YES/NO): YES